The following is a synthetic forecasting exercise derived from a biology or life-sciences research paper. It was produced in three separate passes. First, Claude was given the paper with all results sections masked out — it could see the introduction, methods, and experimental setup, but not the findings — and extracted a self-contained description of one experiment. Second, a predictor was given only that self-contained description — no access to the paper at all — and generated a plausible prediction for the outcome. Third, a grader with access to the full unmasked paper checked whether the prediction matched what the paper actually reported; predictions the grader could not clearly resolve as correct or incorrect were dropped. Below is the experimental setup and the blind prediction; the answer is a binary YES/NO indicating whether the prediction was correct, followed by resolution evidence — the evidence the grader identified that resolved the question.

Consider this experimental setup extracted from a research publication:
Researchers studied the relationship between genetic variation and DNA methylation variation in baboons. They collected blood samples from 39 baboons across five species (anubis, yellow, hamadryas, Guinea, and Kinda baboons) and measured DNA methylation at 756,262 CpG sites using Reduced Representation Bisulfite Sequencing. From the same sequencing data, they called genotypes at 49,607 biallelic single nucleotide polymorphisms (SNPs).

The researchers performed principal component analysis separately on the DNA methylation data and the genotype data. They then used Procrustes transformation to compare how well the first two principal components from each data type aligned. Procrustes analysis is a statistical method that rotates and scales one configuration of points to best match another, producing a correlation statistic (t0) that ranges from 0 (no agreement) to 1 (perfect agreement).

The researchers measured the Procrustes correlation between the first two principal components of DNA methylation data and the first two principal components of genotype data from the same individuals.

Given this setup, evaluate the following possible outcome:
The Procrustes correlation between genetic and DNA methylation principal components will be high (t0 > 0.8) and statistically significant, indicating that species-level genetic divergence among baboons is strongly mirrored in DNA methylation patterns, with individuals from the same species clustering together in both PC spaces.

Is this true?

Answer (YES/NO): YES